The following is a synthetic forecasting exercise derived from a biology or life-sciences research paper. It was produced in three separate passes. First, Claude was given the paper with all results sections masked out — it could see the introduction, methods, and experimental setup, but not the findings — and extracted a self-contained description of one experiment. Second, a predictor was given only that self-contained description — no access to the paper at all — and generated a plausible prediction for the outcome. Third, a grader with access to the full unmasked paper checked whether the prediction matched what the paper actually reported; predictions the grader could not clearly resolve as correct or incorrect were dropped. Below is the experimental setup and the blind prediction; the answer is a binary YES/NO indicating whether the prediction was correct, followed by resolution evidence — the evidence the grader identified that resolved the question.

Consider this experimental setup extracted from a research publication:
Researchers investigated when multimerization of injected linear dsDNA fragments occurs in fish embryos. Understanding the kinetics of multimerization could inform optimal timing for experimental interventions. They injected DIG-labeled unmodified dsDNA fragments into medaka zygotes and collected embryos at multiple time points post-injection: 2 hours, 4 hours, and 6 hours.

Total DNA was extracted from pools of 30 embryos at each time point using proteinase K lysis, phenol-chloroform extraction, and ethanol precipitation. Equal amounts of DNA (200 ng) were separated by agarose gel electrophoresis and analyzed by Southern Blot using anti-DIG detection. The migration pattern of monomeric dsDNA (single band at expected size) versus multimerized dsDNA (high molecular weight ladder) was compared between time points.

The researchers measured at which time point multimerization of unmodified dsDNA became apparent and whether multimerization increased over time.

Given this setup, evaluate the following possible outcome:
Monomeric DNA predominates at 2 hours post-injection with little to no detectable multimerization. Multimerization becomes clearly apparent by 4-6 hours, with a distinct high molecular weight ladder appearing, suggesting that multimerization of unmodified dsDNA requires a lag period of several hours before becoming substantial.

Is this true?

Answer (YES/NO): NO